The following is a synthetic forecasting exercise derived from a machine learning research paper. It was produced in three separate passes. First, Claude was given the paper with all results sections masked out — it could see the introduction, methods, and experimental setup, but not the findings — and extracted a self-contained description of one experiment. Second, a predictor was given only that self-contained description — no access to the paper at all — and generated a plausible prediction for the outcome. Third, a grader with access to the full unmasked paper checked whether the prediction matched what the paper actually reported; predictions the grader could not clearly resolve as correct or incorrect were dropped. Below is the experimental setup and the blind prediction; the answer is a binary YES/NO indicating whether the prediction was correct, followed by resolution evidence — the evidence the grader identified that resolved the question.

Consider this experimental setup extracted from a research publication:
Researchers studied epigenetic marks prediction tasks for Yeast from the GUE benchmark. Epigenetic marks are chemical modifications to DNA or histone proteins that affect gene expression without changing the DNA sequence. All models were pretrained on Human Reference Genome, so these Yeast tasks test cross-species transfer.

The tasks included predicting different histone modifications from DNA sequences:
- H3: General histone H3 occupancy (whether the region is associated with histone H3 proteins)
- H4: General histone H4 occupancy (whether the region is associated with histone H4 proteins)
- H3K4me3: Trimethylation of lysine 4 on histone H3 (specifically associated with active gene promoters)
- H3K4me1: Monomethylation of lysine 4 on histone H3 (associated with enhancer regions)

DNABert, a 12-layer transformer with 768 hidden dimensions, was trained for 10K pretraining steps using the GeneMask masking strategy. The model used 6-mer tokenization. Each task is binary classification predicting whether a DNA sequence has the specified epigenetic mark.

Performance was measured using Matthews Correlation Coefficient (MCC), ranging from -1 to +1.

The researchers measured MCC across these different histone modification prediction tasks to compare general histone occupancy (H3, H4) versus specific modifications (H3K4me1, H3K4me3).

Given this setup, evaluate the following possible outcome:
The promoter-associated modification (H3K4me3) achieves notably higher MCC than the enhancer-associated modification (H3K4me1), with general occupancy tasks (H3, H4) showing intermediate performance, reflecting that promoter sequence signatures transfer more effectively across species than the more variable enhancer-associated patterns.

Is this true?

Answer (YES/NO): NO